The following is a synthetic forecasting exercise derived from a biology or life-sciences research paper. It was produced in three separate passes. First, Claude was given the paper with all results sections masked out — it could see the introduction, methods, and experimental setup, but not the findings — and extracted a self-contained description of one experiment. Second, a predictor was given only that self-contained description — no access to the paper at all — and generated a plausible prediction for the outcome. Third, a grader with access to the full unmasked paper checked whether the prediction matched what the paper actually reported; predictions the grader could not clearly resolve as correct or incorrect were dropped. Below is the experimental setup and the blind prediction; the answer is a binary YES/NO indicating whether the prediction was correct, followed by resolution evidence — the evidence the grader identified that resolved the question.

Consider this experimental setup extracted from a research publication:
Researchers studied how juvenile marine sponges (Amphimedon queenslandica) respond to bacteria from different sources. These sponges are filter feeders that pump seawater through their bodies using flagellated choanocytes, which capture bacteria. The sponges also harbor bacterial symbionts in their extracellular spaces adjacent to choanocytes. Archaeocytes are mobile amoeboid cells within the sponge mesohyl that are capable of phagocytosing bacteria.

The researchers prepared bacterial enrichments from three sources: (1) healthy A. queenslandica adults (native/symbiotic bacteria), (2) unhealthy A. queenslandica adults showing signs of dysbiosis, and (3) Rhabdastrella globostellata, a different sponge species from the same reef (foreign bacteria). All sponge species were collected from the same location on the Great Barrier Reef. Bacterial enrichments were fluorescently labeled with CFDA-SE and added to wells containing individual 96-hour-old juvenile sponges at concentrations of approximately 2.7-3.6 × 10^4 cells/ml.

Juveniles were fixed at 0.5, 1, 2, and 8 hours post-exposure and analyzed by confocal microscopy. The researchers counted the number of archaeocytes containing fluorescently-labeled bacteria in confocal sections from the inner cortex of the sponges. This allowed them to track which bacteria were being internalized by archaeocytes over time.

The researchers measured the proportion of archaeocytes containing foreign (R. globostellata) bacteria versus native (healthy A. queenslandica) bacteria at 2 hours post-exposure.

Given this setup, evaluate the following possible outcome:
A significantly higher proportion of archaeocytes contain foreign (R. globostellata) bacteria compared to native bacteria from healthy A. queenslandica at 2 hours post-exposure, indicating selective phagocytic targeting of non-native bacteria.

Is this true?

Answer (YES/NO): NO